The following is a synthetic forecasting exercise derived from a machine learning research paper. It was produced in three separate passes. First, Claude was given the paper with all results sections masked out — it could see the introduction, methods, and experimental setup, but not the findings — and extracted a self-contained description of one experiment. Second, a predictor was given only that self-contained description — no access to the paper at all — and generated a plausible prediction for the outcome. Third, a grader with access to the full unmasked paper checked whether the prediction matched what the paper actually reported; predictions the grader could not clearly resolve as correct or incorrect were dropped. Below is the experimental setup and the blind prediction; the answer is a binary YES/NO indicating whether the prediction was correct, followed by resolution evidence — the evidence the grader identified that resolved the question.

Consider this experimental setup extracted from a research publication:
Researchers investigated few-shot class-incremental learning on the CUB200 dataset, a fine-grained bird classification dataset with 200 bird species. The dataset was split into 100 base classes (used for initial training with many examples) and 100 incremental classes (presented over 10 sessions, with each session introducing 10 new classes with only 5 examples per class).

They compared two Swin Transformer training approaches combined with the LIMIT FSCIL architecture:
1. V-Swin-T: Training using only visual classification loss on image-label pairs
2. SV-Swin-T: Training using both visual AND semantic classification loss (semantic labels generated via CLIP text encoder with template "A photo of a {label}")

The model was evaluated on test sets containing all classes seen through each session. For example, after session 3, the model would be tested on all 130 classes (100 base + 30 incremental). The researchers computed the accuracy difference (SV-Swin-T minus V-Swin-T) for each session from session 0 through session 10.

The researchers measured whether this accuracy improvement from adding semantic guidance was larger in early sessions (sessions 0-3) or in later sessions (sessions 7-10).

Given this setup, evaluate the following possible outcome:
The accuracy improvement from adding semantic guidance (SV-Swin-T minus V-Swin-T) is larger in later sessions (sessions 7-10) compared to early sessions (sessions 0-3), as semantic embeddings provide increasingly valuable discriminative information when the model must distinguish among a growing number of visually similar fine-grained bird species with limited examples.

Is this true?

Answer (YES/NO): YES